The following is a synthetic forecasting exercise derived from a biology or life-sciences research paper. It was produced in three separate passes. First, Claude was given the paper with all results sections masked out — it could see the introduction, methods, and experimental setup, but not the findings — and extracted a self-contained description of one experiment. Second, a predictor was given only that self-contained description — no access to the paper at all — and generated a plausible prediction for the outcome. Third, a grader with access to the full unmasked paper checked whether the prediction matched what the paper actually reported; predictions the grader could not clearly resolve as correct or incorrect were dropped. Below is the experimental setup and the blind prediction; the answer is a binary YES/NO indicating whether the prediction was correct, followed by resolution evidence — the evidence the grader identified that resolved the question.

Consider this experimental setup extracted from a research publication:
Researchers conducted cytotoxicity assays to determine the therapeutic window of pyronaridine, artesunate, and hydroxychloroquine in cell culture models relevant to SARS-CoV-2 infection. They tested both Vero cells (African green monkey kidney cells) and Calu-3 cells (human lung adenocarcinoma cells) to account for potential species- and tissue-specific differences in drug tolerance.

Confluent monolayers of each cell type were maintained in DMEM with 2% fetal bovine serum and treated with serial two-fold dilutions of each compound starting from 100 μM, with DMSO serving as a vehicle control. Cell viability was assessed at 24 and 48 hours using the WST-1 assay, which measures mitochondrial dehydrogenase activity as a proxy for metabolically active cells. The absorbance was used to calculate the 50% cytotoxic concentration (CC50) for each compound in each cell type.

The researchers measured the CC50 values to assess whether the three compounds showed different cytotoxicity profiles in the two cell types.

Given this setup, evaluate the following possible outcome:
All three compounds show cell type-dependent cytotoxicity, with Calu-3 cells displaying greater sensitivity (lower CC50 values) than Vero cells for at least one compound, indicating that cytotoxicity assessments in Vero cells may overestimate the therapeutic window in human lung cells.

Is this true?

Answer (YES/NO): NO